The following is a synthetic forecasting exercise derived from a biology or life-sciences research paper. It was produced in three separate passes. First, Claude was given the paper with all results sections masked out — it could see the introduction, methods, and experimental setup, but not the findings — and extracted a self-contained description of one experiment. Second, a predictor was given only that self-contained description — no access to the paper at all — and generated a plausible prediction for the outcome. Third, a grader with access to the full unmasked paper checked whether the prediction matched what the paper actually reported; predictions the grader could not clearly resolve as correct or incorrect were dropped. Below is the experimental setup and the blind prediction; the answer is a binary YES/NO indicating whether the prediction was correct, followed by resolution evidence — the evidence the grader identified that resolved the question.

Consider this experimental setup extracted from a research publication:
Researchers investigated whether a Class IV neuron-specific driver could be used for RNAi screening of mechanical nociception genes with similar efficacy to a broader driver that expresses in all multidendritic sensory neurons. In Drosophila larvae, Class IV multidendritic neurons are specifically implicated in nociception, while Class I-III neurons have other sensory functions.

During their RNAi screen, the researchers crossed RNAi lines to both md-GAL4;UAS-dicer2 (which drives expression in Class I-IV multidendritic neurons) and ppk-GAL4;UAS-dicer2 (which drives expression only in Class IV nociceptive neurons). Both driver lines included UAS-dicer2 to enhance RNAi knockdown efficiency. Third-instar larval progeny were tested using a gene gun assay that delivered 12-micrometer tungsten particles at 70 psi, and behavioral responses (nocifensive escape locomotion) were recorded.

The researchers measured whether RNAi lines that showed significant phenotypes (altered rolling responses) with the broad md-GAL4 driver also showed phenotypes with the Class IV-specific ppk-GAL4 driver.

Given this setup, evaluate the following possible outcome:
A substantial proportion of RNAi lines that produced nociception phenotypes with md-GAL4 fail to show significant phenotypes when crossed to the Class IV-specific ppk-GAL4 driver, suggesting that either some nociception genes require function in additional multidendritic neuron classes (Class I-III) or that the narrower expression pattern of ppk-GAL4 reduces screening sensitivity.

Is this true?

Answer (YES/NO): YES